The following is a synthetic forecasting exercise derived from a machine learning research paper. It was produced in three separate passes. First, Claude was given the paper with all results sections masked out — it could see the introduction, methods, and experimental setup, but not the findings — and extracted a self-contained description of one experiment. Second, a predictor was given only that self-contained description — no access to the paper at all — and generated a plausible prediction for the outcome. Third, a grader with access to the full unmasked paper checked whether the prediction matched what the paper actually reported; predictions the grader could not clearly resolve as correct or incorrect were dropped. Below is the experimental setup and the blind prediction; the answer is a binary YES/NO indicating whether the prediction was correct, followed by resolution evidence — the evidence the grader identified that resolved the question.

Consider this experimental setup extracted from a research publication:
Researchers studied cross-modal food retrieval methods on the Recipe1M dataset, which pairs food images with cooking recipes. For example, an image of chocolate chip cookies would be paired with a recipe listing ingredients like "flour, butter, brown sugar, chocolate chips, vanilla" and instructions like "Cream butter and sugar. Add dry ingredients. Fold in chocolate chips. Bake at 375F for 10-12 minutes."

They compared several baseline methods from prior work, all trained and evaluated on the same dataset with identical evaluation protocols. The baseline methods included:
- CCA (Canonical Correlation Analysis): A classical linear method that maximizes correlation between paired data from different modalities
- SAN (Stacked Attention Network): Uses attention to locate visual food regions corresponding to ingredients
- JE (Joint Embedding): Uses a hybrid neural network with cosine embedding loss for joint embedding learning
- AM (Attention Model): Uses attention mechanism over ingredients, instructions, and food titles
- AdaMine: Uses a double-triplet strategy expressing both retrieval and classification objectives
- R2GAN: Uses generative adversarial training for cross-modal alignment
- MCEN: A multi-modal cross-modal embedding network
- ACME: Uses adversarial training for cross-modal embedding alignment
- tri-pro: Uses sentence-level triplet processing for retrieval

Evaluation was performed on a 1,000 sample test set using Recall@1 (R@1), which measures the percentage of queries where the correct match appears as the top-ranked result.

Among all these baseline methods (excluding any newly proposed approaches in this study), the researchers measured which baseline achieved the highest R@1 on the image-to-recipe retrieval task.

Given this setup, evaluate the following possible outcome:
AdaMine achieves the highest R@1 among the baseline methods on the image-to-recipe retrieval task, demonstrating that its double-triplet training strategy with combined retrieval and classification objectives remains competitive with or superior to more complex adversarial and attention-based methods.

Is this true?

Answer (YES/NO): NO